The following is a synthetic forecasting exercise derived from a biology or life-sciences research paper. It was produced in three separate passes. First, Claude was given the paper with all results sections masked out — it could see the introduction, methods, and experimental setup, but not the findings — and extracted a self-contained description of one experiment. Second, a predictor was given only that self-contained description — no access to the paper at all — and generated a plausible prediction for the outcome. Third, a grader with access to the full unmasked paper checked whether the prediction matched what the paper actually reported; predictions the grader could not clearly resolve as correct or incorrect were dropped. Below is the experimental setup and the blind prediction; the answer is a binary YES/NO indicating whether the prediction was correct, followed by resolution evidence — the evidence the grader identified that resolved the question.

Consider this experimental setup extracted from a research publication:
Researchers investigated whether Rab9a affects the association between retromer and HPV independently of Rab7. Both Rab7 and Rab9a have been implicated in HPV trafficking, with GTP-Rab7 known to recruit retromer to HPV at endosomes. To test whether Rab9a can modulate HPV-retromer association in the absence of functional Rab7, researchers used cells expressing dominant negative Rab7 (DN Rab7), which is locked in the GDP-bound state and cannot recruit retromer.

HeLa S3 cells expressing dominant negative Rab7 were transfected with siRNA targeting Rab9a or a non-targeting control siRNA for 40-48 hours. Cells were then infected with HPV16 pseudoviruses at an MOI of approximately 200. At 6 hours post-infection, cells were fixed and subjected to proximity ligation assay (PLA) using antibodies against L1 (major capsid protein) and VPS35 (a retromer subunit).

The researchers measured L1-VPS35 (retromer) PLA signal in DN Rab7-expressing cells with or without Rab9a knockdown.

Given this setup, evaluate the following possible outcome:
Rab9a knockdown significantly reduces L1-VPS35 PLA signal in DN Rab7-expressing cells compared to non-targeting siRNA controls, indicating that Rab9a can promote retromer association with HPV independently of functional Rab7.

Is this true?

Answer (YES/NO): NO